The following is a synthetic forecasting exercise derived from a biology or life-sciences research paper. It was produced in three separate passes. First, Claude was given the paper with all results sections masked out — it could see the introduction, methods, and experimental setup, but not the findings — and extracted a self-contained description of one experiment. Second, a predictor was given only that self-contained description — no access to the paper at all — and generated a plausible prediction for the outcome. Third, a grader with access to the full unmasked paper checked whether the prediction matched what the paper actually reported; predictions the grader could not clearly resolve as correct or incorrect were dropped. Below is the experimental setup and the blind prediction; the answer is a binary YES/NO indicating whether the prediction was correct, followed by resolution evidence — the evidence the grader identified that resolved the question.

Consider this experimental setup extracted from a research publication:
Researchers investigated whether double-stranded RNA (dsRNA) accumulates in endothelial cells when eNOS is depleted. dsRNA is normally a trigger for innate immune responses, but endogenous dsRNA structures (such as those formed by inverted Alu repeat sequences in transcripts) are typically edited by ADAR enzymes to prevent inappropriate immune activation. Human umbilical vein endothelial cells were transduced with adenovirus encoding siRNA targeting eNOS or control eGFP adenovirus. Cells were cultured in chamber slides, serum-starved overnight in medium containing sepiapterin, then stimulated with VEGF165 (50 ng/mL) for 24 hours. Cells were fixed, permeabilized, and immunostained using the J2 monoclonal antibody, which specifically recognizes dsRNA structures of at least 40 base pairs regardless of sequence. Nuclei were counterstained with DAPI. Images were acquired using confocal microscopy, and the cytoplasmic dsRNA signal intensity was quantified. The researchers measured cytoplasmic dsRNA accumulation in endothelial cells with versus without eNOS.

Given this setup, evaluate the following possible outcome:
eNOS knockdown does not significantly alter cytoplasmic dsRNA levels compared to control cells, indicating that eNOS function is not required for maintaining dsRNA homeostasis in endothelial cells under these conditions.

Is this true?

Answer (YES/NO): NO